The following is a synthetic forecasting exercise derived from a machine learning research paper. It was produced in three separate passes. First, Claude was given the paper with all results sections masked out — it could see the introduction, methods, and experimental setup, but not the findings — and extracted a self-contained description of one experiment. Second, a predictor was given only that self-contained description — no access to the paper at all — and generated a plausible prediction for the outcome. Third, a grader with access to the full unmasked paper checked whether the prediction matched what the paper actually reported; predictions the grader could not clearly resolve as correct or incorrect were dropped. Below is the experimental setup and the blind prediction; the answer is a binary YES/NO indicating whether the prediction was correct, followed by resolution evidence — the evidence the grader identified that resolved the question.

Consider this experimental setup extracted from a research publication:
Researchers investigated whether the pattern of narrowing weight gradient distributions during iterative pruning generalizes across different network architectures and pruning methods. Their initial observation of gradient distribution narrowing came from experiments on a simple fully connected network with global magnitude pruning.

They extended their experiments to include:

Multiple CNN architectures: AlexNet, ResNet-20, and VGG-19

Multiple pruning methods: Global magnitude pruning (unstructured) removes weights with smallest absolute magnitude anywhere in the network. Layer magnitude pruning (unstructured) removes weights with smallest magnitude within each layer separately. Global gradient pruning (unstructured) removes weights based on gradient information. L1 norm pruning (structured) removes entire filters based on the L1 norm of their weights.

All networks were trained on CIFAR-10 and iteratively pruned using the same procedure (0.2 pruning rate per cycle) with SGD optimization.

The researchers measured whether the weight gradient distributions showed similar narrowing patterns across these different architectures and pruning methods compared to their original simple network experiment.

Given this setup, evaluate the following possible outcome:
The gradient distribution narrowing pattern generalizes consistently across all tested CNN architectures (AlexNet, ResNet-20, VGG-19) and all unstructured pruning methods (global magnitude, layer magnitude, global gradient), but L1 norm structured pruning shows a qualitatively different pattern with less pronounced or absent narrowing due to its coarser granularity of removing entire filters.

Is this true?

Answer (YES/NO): NO